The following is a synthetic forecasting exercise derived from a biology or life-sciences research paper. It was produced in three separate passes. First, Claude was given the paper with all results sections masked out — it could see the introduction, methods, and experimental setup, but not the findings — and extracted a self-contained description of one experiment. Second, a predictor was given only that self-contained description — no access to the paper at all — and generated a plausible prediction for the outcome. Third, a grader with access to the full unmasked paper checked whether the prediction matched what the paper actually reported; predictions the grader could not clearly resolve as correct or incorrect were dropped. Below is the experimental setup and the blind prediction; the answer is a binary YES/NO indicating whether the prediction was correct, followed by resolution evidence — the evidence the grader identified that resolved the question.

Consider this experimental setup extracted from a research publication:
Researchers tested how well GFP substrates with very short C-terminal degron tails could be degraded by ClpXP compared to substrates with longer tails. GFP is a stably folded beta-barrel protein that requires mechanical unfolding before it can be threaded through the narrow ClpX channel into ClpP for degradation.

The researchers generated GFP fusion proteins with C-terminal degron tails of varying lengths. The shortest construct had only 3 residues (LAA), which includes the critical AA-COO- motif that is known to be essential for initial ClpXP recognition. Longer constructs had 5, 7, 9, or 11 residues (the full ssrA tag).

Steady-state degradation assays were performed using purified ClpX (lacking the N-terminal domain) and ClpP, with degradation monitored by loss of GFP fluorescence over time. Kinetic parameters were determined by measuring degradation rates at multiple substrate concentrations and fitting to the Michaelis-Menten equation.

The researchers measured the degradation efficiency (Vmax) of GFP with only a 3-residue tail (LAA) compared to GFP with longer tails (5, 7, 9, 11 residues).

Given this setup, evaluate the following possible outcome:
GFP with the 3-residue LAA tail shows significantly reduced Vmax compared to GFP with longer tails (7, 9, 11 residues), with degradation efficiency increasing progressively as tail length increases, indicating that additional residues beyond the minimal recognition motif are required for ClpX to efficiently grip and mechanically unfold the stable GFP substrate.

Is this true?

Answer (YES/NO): NO